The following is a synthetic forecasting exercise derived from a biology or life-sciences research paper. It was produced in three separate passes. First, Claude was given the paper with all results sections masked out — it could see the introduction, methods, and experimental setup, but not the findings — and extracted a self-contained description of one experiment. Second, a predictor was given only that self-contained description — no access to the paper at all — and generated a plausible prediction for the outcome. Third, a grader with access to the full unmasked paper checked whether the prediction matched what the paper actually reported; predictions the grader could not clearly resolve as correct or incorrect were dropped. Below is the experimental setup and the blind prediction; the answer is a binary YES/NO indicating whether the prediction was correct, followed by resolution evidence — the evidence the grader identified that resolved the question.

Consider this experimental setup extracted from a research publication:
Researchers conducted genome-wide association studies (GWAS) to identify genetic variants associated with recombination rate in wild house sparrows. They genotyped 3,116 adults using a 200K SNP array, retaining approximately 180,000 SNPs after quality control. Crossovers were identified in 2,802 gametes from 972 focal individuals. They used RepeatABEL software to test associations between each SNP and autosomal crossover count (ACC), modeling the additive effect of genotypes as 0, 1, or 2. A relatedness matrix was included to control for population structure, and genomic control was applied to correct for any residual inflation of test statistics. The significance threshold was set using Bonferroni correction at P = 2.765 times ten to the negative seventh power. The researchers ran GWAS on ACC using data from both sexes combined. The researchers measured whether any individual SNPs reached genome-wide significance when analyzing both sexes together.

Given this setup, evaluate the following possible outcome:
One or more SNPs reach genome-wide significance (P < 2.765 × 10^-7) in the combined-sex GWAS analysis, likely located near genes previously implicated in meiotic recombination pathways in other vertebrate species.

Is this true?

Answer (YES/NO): NO